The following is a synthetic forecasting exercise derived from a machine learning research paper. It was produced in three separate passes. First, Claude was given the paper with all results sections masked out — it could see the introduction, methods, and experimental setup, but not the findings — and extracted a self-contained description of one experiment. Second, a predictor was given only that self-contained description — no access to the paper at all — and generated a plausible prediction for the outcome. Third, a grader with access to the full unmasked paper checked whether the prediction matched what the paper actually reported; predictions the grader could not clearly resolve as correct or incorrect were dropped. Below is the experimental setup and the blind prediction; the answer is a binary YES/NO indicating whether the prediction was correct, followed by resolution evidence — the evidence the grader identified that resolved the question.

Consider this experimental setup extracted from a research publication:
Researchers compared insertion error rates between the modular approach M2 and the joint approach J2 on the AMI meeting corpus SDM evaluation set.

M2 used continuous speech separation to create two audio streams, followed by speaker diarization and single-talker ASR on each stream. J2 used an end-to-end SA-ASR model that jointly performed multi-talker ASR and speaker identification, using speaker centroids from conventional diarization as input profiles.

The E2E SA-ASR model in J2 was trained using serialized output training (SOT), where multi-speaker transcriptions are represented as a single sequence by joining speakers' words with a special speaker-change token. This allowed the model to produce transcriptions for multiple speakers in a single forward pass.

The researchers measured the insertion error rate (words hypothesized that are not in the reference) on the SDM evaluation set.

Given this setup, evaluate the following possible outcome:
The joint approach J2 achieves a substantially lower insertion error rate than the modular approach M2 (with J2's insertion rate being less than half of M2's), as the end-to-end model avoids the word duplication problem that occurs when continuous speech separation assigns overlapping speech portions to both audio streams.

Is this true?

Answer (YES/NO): NO